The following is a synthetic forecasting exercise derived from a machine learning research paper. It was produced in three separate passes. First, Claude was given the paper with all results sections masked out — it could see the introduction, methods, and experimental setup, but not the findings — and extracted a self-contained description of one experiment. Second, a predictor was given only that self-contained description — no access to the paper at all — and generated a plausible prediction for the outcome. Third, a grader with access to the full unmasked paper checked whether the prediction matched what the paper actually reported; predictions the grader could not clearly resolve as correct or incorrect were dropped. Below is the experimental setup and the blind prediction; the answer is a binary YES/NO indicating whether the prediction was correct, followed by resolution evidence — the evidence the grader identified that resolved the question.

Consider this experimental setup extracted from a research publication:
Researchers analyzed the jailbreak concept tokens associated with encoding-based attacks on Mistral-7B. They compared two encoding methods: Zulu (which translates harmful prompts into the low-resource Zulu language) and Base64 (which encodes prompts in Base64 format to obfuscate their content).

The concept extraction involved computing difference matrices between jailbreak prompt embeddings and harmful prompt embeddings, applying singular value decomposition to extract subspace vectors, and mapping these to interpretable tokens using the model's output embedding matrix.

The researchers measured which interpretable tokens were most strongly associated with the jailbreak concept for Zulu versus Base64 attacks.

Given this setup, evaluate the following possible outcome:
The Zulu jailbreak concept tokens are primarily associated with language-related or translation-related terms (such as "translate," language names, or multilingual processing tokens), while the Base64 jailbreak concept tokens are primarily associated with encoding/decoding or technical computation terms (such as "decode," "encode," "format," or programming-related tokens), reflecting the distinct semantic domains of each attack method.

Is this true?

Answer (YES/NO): YES